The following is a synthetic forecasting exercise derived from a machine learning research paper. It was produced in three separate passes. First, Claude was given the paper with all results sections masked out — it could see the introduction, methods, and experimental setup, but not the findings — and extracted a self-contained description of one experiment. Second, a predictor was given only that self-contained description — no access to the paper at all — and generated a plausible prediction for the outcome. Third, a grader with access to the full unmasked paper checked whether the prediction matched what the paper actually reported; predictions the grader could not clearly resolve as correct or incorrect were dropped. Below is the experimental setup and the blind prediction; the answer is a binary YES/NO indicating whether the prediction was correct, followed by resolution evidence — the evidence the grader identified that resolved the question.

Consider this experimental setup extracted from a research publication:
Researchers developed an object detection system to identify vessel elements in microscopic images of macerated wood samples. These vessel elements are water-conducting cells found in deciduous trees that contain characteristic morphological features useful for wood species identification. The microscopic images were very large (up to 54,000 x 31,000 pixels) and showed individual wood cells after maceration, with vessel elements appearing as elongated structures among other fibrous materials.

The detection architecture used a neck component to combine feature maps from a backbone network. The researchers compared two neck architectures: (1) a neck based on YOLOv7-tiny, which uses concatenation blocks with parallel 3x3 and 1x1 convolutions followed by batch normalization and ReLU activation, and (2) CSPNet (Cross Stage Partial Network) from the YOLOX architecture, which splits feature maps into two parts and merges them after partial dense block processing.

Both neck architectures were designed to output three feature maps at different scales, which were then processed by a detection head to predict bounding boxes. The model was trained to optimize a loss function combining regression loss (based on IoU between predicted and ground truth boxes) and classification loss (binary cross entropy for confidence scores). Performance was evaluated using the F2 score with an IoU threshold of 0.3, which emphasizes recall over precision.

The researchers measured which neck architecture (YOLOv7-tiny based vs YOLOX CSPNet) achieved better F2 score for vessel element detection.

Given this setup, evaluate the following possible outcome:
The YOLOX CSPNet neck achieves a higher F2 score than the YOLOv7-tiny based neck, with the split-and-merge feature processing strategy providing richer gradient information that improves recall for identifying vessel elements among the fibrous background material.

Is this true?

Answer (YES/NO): NO